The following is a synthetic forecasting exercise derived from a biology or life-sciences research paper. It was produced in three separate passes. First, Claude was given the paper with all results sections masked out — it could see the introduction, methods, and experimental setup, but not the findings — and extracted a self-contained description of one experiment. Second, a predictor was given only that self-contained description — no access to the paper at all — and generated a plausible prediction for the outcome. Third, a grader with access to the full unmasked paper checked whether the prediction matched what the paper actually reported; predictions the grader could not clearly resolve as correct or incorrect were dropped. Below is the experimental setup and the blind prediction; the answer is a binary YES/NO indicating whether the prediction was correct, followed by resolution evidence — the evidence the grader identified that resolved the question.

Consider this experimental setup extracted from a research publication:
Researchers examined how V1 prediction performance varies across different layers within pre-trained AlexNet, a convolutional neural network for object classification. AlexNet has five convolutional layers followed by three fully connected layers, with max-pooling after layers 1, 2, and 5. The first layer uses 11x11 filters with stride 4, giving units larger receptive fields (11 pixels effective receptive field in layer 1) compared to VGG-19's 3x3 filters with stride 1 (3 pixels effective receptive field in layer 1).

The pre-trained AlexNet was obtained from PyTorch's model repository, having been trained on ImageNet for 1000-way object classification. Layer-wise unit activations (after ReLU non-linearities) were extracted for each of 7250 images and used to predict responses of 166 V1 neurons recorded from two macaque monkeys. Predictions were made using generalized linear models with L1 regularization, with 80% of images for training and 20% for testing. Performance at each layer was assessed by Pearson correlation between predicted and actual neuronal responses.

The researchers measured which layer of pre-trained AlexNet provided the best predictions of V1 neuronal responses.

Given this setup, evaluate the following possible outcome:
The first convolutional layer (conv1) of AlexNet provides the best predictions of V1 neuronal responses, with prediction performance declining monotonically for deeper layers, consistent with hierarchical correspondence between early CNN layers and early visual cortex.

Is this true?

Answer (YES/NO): YES